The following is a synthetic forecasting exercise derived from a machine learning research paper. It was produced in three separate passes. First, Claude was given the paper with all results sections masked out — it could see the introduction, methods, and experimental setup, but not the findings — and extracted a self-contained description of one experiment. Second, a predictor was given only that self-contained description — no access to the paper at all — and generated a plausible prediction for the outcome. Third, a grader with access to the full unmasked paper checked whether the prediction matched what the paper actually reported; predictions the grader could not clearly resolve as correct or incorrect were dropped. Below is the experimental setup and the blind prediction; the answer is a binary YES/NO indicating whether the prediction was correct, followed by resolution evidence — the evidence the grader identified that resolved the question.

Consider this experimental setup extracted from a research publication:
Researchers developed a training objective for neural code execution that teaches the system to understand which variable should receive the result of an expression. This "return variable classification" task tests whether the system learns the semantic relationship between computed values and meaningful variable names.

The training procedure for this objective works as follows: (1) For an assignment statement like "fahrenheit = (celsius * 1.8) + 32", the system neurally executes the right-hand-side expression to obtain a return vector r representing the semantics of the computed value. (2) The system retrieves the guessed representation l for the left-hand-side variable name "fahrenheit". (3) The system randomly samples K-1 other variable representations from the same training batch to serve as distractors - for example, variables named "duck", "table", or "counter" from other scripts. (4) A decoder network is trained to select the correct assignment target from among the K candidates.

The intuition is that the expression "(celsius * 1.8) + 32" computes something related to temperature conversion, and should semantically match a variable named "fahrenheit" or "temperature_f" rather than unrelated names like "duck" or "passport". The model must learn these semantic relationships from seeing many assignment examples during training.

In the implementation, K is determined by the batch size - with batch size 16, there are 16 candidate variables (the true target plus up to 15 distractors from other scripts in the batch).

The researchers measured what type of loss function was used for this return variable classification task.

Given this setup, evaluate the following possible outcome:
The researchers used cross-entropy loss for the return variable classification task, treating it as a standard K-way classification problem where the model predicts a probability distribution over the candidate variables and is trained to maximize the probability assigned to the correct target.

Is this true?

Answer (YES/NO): YES